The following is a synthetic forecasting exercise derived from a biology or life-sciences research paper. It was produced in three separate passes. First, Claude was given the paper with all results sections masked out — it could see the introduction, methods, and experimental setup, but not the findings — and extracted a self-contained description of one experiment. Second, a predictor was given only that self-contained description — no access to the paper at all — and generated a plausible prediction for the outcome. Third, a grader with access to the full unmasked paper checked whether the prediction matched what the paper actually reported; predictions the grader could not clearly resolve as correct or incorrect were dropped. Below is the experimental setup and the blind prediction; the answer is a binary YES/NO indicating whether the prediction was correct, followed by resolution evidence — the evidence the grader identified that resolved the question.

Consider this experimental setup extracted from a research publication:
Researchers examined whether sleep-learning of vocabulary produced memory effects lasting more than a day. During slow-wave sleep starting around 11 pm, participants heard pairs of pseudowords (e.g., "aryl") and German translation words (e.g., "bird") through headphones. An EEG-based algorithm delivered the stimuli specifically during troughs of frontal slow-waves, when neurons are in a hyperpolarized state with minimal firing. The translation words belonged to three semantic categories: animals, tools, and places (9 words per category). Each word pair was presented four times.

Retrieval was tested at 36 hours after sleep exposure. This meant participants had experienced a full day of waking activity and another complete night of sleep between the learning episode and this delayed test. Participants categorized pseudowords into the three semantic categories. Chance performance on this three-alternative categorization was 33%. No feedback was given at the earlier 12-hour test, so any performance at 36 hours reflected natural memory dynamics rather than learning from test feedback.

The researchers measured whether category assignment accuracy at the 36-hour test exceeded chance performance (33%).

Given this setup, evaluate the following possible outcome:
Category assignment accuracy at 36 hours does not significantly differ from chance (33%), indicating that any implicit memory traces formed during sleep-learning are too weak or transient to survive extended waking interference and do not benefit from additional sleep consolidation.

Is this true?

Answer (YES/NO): NO